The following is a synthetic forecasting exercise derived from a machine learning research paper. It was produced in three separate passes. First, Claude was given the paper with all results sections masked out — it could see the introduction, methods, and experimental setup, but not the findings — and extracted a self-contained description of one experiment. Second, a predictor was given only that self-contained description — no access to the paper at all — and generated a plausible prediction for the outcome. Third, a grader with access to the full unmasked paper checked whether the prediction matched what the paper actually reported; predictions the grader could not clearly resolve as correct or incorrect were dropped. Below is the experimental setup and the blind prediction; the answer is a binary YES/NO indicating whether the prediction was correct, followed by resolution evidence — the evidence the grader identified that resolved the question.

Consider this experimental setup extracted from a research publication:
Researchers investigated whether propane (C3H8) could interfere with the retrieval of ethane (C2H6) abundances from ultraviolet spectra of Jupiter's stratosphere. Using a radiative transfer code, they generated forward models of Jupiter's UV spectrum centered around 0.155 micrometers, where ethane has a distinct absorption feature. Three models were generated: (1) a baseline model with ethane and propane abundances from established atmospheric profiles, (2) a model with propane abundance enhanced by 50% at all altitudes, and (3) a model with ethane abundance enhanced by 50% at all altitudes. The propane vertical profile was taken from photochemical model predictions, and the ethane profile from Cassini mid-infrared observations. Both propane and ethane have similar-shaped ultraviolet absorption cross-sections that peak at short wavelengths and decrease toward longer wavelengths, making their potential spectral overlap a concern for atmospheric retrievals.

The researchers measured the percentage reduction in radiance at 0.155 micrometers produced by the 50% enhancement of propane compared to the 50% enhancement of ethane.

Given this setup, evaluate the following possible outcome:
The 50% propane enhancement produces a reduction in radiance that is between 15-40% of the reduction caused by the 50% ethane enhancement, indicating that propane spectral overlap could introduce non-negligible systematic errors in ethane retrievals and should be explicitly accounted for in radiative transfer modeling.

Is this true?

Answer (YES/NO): NO